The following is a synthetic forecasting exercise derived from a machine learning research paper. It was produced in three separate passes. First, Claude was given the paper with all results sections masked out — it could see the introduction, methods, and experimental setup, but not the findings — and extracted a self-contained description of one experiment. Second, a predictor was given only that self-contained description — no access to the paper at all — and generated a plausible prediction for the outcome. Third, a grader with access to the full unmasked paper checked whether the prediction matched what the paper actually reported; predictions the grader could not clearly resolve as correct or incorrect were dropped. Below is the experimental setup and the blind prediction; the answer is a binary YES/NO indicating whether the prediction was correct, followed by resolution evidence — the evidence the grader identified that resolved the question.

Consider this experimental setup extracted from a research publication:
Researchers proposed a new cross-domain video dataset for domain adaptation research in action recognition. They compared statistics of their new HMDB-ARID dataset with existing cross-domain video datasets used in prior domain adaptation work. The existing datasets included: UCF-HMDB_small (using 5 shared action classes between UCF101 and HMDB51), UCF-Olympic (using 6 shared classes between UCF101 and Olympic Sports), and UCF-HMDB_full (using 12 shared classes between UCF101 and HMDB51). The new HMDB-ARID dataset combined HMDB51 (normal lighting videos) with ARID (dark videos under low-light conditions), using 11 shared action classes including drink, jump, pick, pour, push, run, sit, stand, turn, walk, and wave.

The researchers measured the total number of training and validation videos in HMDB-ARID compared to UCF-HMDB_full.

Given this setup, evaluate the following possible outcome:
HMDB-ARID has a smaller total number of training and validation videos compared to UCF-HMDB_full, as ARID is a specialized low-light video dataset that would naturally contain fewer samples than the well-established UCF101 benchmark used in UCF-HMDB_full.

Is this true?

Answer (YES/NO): NO